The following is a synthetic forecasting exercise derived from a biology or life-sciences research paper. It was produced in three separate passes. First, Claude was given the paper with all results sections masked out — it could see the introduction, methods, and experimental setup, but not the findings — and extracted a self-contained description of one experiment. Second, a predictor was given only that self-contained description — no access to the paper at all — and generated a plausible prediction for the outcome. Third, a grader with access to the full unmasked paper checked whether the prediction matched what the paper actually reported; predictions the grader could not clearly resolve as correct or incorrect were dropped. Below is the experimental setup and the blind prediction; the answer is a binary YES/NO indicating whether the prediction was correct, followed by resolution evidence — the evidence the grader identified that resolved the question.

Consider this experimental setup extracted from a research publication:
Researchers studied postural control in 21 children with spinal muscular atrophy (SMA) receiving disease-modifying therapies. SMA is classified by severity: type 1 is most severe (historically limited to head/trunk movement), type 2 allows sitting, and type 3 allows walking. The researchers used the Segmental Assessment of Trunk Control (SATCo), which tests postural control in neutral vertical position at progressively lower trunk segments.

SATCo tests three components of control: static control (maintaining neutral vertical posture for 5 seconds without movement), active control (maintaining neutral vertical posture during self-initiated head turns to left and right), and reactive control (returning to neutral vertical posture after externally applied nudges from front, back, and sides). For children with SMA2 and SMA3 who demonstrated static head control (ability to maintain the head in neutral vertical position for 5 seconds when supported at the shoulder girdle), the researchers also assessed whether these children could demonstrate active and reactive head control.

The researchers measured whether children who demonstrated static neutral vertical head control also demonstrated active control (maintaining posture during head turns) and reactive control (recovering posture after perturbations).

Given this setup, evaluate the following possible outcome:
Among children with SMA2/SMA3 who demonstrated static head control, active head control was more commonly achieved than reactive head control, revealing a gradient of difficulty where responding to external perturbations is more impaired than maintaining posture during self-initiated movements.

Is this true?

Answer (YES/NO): NO